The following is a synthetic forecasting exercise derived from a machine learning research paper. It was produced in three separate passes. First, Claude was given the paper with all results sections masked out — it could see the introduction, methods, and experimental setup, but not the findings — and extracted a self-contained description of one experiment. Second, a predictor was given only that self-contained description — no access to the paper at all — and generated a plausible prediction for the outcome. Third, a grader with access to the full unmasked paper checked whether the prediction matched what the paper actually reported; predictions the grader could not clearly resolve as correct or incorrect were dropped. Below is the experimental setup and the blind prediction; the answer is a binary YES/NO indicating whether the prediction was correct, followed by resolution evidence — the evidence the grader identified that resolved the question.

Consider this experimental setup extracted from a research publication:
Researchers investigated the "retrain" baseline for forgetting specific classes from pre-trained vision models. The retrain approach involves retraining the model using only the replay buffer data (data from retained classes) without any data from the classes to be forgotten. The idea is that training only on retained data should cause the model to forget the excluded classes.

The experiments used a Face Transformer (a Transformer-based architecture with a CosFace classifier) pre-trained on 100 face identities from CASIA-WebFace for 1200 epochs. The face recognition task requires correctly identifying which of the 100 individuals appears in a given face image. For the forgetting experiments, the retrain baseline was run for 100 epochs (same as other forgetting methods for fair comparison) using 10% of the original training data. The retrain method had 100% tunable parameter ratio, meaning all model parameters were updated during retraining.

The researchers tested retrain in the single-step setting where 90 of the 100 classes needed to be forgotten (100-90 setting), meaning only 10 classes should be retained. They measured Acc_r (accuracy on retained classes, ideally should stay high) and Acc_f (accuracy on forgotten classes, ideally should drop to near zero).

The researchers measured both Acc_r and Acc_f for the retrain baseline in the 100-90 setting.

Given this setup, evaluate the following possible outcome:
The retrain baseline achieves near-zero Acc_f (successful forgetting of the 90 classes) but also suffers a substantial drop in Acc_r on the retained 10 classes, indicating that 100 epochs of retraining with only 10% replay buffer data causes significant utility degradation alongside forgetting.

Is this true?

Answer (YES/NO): YES